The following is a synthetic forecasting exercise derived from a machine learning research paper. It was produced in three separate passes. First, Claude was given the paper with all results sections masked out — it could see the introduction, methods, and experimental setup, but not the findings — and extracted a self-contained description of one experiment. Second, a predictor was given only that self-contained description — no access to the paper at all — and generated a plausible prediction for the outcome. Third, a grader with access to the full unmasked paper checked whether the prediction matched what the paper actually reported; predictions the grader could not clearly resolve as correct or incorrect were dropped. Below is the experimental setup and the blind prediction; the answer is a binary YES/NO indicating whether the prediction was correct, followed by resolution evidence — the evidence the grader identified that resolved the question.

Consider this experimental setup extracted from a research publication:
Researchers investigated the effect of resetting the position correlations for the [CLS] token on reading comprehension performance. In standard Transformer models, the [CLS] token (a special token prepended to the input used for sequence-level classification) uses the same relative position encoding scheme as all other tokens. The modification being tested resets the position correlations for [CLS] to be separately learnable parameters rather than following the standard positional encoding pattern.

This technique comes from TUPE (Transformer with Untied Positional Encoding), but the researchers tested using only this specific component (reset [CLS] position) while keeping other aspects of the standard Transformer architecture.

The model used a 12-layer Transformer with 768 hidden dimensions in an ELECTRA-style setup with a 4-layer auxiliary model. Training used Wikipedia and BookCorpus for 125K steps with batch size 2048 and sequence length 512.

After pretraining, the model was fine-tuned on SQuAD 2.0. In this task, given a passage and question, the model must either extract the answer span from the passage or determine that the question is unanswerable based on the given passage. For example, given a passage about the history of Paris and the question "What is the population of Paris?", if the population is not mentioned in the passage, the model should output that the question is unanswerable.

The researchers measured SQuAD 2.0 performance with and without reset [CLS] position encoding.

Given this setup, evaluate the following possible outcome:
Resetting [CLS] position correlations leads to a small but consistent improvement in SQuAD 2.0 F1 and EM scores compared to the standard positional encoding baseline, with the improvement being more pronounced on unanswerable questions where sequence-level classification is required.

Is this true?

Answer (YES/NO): NO